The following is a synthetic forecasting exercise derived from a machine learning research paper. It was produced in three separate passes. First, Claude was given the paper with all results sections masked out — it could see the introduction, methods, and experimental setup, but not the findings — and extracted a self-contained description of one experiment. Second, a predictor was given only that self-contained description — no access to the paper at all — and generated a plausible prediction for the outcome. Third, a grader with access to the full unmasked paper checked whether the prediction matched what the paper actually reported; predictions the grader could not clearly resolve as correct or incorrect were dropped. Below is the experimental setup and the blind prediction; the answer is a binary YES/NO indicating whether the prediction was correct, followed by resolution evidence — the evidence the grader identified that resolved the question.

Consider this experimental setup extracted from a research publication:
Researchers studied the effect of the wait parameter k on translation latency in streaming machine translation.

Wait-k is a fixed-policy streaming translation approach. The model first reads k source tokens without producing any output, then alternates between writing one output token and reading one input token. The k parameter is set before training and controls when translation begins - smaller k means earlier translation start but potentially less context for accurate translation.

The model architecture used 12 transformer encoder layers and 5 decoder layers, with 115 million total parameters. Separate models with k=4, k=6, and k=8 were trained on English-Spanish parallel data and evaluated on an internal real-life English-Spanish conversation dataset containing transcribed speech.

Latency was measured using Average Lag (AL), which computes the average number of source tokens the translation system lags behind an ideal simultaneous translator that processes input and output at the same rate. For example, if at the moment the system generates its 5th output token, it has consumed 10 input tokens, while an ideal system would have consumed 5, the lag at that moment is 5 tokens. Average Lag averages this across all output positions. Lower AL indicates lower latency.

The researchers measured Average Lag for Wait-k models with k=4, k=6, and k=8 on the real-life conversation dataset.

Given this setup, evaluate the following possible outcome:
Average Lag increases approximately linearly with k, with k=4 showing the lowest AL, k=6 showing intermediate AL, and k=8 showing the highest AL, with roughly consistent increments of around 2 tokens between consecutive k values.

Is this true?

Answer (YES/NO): NO